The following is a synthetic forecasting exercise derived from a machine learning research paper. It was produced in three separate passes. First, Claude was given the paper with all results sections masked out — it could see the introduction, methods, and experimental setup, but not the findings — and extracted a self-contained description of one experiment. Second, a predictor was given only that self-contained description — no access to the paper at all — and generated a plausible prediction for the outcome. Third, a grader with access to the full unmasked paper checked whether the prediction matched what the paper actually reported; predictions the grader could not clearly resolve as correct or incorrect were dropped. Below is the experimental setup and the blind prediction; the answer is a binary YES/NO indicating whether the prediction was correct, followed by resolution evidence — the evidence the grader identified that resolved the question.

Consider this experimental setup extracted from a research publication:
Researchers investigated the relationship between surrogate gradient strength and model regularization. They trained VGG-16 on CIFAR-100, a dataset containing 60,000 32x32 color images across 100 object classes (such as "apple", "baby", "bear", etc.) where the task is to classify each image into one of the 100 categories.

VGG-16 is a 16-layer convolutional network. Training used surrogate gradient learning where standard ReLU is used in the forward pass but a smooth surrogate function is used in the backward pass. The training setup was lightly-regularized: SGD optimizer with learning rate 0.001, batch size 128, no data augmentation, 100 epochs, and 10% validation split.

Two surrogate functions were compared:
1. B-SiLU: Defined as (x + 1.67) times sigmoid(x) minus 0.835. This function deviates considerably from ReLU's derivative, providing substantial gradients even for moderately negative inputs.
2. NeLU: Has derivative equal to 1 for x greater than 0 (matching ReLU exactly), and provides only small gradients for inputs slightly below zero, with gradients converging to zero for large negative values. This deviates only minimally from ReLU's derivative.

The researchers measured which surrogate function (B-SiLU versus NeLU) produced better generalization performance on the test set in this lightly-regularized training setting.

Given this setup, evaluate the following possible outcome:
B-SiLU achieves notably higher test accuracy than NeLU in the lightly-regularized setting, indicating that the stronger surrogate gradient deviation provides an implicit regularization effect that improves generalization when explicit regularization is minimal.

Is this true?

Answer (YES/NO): YES